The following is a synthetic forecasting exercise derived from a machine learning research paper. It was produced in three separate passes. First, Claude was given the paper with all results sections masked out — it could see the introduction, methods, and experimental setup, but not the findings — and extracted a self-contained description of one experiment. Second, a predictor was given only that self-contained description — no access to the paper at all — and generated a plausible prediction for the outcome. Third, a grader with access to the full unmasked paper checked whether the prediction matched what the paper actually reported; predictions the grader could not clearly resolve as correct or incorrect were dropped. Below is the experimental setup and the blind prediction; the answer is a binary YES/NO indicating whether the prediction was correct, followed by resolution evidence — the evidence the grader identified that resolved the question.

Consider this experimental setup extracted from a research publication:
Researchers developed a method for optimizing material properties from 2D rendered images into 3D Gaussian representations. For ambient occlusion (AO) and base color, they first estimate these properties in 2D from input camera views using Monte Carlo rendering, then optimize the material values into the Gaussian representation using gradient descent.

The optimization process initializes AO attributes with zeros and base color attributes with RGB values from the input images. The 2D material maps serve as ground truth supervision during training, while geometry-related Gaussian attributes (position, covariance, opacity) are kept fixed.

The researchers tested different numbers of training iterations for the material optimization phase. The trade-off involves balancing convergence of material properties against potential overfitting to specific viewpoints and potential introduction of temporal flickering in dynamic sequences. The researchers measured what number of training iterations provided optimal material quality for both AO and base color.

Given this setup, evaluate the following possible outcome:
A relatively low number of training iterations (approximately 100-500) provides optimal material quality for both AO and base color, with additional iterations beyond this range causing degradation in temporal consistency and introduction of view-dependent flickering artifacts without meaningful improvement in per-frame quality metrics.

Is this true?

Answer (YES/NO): NO